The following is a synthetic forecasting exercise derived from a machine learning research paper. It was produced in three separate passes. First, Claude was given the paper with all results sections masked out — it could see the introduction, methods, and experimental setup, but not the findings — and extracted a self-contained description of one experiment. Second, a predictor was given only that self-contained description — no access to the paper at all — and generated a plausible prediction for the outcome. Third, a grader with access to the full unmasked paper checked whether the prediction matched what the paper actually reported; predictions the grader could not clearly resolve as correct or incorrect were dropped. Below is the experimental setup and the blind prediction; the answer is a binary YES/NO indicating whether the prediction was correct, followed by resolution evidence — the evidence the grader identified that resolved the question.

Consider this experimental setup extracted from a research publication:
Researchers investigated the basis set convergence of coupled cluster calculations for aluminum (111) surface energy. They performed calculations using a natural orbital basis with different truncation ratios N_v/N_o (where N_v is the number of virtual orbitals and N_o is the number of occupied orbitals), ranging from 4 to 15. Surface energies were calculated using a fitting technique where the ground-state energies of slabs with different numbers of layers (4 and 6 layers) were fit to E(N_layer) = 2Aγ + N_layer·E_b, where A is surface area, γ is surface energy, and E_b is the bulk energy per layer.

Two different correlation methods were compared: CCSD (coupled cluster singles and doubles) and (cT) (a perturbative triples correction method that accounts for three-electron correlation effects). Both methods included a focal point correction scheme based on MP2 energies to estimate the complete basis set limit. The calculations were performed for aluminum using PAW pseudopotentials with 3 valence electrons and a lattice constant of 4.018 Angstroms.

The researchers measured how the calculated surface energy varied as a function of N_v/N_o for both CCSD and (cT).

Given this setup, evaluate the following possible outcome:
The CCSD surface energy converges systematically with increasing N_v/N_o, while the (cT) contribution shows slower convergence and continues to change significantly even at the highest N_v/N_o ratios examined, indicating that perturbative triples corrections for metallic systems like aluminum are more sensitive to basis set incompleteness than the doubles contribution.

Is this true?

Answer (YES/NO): NO